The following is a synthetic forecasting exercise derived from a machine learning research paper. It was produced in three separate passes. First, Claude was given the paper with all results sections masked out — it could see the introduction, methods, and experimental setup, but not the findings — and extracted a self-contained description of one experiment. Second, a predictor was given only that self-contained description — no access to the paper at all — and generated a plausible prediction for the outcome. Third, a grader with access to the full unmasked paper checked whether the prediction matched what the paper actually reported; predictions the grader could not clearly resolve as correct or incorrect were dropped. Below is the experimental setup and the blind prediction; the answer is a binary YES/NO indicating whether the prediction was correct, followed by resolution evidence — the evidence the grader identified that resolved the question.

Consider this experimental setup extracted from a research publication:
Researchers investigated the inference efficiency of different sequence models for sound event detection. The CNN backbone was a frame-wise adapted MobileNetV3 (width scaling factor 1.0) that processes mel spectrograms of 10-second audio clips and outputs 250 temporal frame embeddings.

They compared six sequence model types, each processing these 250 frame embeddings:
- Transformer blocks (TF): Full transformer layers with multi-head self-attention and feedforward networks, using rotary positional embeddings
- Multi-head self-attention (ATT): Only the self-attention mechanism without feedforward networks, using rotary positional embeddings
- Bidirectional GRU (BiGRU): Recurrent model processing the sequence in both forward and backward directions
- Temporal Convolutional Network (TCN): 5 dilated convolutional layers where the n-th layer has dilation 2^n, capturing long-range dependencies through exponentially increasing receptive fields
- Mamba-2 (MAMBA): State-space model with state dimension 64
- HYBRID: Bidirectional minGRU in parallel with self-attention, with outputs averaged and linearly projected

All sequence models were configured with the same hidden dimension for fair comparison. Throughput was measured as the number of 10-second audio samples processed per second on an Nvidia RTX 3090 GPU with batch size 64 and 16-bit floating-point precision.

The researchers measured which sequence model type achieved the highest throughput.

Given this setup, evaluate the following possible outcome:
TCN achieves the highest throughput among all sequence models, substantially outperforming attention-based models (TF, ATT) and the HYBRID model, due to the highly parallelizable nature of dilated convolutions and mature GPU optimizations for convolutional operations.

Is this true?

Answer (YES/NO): NO